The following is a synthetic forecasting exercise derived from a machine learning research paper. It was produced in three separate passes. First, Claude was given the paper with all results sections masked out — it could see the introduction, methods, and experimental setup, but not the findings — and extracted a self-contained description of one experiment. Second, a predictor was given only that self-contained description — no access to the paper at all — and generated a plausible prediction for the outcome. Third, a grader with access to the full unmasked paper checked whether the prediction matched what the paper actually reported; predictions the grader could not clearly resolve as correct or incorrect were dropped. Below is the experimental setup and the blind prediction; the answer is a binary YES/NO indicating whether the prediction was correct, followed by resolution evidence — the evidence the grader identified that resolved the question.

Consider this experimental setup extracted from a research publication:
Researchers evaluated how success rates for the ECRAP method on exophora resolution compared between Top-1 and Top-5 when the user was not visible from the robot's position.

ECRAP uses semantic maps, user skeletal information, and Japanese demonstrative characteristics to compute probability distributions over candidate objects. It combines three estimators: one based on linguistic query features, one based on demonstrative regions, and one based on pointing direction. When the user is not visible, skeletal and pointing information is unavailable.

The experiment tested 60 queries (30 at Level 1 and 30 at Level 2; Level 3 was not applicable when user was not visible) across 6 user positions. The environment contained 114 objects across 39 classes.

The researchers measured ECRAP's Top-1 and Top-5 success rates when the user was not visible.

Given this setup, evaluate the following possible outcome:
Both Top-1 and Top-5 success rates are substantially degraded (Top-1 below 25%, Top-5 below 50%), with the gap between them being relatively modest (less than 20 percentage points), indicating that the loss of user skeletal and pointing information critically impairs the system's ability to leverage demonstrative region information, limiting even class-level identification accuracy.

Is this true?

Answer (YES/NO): NO